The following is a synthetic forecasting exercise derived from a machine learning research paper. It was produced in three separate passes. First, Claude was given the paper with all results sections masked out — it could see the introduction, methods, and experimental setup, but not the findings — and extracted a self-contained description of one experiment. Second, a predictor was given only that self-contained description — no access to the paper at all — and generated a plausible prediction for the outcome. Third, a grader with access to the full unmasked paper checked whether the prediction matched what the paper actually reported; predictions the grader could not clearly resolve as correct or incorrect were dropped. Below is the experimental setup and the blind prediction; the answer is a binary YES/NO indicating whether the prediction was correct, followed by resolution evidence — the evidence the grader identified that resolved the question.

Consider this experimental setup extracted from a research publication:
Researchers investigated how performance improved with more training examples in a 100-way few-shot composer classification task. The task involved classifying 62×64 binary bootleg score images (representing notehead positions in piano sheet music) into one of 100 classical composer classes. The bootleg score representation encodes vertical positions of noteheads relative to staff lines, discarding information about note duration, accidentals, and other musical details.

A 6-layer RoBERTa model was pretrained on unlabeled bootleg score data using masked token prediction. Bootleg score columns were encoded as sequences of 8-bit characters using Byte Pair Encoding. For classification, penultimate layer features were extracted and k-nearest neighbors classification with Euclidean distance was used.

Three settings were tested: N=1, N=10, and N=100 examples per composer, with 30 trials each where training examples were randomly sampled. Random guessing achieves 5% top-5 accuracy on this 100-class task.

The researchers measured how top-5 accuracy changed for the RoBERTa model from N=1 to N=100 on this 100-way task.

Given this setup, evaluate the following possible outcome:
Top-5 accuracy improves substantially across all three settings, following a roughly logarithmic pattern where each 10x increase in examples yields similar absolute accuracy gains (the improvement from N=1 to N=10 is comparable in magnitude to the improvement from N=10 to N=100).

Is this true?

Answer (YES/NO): YES